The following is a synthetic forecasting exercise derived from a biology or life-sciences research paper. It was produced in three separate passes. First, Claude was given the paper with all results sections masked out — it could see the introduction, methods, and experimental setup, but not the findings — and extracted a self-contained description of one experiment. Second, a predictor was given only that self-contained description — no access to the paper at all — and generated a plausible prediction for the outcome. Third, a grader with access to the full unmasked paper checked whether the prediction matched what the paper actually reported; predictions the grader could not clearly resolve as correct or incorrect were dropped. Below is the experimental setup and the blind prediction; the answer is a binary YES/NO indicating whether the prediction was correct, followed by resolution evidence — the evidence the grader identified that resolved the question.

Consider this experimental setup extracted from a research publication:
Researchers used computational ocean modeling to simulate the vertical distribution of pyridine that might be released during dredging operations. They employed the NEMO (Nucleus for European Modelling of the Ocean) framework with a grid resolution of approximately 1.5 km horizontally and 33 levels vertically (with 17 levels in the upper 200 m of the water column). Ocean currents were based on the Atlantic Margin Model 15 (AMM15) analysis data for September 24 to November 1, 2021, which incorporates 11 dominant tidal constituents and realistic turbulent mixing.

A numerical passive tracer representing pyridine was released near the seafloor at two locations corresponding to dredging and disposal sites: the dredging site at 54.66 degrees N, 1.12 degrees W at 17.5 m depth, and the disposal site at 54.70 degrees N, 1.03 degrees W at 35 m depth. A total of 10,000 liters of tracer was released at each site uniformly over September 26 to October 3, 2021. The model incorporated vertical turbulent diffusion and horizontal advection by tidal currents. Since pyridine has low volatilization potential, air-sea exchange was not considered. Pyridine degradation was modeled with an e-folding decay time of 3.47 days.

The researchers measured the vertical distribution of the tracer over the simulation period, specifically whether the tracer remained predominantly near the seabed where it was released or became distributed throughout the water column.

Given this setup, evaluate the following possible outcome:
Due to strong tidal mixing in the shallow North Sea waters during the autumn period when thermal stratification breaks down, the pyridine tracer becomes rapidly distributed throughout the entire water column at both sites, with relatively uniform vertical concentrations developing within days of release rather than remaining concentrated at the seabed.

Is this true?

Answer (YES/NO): NO